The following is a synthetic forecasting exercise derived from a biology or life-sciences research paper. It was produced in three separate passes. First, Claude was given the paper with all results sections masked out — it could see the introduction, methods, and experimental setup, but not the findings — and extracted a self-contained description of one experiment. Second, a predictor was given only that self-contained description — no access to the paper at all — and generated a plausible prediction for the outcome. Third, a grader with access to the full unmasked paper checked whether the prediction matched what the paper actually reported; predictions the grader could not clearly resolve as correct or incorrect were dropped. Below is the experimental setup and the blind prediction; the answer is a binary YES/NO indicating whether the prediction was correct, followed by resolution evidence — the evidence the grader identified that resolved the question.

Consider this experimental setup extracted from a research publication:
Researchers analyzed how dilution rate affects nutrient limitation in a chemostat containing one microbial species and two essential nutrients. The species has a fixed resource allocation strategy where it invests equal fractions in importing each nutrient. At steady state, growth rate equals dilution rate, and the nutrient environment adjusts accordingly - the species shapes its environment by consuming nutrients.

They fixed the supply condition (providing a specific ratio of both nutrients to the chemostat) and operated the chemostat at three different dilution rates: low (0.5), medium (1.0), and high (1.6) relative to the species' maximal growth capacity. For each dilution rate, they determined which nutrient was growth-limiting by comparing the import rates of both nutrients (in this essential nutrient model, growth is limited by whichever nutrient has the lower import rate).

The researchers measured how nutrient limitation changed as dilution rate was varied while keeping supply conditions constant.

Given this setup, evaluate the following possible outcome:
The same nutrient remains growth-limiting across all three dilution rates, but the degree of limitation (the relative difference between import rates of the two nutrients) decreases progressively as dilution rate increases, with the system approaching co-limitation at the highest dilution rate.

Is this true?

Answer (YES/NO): NO